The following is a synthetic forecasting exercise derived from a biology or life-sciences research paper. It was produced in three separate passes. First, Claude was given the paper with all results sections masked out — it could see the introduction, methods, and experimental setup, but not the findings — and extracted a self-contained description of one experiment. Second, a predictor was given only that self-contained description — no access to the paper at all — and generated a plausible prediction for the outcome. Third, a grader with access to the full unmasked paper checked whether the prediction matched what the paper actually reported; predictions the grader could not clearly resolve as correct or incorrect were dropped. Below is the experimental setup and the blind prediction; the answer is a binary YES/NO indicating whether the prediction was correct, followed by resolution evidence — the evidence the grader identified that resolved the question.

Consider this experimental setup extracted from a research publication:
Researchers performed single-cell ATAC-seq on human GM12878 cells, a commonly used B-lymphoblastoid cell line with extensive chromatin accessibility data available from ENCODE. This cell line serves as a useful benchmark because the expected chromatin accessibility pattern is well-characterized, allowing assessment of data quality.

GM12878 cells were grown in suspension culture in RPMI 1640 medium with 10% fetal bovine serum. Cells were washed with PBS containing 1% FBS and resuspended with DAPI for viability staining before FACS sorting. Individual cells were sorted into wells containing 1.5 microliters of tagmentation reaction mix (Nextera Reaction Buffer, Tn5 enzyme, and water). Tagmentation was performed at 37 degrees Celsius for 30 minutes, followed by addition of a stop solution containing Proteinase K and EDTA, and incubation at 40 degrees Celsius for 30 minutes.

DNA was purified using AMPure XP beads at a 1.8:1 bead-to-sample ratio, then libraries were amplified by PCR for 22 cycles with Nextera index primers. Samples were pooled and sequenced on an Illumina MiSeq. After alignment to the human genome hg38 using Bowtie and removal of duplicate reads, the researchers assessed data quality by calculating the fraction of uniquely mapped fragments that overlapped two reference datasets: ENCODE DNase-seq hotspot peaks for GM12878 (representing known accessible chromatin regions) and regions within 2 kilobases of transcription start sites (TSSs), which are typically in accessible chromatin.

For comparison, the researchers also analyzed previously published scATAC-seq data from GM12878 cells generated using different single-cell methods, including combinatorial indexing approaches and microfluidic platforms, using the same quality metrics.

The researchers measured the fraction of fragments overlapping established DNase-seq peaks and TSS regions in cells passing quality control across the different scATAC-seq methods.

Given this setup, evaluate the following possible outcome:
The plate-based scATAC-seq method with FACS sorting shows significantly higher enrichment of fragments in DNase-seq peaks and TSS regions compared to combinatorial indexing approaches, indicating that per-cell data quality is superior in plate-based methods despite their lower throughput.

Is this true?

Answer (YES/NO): NO